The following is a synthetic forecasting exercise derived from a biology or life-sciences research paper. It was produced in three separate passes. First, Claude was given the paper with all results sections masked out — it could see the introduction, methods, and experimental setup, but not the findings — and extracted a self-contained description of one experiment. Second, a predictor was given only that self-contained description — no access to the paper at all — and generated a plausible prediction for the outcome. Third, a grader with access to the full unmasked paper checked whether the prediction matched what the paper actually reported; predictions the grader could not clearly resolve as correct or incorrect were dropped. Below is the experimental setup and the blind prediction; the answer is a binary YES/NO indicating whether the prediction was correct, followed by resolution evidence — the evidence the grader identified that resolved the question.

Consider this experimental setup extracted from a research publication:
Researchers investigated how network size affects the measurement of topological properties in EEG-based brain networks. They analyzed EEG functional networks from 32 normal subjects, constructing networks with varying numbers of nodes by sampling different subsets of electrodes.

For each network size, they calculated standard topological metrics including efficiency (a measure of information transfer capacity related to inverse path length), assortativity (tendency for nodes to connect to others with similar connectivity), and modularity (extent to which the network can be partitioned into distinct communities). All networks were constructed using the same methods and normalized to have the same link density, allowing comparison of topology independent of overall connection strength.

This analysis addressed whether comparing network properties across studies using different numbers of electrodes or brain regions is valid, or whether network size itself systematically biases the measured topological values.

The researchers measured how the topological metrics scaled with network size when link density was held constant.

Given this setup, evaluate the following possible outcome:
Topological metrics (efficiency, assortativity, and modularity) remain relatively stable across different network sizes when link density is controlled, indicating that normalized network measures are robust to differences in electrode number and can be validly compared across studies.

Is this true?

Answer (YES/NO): NO